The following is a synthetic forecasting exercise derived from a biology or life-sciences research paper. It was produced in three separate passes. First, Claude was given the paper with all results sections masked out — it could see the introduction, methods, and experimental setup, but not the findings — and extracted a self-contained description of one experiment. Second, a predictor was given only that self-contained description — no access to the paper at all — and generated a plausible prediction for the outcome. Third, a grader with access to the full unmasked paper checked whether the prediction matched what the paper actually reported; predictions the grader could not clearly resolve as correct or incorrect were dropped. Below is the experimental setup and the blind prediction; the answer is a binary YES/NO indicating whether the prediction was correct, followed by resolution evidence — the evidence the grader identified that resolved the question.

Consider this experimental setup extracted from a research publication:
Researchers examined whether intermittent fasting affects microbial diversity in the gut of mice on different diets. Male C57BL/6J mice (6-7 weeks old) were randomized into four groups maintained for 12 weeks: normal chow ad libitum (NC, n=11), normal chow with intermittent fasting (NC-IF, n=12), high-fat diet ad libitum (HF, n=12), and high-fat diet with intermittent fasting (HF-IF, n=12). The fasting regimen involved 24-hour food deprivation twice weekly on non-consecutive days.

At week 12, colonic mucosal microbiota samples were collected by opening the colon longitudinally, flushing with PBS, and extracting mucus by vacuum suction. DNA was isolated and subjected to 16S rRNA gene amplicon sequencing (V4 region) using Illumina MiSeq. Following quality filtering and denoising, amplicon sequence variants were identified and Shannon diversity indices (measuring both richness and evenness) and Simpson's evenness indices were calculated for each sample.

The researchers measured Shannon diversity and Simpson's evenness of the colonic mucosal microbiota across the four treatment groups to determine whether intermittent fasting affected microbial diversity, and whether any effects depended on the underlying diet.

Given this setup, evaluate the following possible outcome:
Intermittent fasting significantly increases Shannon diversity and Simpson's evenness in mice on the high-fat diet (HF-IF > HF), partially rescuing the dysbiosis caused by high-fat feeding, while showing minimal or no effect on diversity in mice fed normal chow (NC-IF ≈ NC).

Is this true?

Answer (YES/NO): NO